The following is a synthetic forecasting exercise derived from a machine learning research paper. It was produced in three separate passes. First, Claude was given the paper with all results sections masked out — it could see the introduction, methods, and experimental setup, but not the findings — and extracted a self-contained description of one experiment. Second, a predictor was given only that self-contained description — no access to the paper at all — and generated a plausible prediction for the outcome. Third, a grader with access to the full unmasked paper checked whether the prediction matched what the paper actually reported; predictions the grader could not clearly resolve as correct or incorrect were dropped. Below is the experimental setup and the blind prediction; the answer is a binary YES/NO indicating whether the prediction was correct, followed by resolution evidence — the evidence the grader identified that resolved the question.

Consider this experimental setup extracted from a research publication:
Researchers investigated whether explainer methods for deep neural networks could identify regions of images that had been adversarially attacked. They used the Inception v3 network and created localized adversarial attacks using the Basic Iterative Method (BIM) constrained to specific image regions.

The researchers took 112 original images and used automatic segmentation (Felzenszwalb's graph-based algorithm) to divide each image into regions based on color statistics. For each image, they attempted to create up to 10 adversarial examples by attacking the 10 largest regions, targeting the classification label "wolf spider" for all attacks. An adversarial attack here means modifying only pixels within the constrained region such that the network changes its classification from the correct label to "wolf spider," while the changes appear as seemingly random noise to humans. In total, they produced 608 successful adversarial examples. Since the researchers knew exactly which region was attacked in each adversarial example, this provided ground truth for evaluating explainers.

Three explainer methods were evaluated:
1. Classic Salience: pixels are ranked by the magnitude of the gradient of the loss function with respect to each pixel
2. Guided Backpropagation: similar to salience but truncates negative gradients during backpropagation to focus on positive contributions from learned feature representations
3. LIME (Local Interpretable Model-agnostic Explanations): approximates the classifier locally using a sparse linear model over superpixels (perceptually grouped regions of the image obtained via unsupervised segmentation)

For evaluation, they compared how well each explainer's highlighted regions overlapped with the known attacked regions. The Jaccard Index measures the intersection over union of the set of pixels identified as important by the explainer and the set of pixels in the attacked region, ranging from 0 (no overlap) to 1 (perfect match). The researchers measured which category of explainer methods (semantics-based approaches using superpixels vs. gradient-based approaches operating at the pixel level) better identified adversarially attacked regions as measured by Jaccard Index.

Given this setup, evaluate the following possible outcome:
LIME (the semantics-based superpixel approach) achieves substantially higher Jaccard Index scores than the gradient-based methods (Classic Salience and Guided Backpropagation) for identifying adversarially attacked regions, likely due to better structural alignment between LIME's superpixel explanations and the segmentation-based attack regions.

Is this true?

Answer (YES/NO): YES